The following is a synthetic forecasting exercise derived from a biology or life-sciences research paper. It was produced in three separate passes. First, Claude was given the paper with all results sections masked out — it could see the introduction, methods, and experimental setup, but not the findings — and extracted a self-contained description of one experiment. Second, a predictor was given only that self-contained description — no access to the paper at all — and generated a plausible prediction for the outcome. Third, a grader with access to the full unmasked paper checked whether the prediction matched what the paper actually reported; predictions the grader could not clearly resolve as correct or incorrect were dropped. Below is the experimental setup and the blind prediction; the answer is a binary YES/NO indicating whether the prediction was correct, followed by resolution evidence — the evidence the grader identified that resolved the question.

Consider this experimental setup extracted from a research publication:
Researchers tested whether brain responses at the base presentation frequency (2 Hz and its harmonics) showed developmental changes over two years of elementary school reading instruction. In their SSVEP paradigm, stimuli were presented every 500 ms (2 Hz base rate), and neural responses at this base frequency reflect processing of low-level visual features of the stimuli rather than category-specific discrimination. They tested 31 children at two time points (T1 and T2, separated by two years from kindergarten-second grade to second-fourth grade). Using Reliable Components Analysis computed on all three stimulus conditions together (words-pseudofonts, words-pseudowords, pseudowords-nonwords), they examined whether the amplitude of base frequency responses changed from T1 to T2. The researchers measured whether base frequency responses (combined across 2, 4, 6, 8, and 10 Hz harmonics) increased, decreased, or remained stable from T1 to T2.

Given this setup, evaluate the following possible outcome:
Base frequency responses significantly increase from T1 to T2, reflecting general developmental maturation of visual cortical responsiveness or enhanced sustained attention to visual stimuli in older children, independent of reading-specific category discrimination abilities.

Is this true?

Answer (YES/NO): NO